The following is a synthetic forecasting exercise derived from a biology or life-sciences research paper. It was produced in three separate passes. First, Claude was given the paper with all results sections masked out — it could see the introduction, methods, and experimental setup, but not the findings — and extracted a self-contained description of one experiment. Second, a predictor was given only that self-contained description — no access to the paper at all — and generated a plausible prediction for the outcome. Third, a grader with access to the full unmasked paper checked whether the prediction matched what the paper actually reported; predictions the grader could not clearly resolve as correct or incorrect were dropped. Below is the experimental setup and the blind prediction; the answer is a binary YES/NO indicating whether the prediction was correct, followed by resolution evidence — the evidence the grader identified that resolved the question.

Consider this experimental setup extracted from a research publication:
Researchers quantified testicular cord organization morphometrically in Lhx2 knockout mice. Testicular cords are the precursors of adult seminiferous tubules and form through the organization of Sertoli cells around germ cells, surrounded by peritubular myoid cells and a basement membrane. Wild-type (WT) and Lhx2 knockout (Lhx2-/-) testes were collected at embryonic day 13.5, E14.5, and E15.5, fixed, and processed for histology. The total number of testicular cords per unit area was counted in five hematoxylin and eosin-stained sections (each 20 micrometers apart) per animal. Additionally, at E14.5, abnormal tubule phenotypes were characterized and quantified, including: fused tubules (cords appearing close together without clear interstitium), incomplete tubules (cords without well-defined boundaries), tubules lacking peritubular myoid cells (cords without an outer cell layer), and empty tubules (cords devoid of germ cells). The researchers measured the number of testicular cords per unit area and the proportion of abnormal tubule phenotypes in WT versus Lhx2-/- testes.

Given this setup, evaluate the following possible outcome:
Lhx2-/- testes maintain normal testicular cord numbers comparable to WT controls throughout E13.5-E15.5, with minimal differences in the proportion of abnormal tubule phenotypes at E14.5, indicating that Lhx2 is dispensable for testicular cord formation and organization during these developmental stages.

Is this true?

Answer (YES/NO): NO